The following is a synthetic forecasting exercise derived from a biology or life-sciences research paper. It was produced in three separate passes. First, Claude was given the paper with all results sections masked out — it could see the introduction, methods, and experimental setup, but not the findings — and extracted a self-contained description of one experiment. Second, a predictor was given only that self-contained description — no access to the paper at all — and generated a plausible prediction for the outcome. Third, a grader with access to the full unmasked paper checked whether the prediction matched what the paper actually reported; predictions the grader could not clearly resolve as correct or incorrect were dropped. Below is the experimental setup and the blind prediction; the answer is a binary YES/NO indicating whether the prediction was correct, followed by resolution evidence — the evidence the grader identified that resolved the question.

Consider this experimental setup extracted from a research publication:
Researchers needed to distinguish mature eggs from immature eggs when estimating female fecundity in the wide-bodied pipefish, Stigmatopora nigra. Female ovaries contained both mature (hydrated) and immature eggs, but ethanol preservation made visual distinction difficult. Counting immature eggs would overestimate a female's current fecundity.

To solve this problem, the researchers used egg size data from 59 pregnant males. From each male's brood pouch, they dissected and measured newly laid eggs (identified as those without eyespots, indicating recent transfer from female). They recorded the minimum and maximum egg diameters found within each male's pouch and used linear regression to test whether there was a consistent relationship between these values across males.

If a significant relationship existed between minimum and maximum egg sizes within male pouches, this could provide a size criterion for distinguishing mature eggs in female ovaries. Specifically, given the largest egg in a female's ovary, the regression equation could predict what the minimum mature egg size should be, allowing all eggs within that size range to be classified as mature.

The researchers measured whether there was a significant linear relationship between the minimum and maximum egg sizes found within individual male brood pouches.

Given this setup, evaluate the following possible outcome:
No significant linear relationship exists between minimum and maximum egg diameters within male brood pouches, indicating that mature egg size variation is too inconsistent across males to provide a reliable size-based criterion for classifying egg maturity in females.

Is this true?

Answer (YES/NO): NO